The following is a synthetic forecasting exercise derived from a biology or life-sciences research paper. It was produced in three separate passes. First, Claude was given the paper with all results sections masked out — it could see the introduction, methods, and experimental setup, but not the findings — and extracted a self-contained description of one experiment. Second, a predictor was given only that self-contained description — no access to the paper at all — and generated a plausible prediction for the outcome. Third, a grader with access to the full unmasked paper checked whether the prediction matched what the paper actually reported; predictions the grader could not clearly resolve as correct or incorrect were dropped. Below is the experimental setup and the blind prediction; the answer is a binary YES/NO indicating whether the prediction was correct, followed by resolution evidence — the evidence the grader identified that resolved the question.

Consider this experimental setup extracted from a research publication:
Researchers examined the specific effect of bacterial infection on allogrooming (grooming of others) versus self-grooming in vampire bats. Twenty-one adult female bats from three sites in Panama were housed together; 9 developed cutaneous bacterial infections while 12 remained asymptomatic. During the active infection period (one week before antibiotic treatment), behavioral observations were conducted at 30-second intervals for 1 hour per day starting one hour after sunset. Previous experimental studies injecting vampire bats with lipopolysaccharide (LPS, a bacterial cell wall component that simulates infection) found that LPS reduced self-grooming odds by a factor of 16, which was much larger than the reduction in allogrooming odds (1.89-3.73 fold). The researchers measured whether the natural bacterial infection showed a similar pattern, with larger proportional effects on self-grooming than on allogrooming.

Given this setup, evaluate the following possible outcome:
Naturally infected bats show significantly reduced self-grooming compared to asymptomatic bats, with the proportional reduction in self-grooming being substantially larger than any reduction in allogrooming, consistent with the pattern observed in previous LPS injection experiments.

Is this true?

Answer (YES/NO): NO